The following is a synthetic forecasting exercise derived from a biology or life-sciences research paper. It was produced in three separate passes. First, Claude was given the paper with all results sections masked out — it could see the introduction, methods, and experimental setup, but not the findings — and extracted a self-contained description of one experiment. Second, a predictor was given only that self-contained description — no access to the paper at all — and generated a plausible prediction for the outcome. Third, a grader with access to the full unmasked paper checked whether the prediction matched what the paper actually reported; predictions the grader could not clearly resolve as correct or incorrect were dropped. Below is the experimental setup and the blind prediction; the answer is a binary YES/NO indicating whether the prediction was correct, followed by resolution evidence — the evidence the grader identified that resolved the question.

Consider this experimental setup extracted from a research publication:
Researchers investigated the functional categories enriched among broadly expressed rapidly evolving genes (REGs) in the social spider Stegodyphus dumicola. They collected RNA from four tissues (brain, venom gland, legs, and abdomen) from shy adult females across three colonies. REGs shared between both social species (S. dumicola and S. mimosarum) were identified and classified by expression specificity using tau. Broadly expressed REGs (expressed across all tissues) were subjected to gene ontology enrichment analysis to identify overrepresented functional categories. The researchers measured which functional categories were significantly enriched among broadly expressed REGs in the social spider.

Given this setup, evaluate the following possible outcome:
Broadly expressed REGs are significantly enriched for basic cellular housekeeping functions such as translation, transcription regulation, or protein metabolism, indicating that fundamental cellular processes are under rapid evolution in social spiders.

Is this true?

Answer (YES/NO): NO